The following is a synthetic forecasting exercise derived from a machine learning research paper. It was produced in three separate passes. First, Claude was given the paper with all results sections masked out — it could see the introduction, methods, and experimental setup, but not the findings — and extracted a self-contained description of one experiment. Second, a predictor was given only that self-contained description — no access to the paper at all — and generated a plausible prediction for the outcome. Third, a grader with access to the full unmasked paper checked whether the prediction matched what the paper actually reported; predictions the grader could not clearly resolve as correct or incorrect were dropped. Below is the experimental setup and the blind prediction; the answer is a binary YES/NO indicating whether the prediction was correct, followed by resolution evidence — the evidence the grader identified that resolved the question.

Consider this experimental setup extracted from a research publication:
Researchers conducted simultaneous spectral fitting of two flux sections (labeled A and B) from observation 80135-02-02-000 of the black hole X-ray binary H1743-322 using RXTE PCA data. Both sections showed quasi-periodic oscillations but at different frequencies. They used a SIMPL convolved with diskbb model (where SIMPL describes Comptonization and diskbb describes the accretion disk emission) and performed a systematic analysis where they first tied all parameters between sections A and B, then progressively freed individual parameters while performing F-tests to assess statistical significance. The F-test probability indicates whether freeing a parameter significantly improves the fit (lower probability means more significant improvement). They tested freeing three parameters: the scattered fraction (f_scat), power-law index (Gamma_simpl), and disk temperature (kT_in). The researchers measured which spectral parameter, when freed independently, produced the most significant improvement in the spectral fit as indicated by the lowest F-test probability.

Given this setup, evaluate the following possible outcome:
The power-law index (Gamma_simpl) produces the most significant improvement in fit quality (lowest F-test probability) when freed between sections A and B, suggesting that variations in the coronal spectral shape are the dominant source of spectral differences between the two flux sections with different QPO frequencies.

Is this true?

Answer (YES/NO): NO